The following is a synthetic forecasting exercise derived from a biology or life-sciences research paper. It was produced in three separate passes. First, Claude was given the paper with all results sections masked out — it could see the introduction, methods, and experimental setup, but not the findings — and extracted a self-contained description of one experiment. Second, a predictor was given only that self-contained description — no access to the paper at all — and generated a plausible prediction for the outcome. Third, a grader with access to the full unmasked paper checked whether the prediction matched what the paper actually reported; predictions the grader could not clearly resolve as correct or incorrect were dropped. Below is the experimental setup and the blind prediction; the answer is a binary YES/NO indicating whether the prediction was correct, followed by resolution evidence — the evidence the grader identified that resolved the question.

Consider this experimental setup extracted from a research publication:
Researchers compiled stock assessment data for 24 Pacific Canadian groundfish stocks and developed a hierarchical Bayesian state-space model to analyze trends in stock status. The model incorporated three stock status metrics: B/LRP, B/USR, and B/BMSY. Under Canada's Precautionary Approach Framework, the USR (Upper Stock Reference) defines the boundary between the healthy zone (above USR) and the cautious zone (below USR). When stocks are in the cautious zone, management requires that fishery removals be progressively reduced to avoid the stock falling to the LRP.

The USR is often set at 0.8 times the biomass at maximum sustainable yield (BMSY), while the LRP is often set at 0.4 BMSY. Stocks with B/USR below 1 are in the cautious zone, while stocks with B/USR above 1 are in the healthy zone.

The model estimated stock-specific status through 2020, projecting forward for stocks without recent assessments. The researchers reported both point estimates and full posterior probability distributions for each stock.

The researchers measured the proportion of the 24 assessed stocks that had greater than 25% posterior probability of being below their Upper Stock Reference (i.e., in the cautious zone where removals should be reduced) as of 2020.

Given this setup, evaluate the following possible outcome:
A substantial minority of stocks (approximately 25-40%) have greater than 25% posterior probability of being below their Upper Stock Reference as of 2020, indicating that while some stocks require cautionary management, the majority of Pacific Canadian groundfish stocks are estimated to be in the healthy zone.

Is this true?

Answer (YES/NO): YES